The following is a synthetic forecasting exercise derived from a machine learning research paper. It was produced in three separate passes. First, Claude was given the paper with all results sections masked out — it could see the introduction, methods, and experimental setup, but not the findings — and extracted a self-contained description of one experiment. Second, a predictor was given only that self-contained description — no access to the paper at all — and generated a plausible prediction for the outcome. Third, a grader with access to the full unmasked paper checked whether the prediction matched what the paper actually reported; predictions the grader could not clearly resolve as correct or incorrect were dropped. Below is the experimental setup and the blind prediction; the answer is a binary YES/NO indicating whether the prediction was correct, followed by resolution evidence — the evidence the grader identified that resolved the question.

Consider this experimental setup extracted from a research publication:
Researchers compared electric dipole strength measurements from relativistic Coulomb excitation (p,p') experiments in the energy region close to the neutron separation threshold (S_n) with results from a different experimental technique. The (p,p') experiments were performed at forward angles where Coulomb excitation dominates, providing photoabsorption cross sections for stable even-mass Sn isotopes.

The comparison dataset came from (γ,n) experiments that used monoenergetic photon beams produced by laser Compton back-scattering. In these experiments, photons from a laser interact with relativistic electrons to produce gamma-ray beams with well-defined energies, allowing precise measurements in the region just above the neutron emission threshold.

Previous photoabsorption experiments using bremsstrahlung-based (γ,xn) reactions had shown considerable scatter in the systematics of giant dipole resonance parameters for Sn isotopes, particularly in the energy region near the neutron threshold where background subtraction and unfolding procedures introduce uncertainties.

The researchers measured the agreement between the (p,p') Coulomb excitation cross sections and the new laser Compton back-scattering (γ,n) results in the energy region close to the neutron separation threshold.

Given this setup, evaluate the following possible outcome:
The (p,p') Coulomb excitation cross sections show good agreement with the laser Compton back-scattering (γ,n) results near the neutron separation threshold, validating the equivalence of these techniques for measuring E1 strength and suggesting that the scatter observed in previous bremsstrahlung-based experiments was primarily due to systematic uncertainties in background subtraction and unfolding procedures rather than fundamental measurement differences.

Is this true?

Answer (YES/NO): YES